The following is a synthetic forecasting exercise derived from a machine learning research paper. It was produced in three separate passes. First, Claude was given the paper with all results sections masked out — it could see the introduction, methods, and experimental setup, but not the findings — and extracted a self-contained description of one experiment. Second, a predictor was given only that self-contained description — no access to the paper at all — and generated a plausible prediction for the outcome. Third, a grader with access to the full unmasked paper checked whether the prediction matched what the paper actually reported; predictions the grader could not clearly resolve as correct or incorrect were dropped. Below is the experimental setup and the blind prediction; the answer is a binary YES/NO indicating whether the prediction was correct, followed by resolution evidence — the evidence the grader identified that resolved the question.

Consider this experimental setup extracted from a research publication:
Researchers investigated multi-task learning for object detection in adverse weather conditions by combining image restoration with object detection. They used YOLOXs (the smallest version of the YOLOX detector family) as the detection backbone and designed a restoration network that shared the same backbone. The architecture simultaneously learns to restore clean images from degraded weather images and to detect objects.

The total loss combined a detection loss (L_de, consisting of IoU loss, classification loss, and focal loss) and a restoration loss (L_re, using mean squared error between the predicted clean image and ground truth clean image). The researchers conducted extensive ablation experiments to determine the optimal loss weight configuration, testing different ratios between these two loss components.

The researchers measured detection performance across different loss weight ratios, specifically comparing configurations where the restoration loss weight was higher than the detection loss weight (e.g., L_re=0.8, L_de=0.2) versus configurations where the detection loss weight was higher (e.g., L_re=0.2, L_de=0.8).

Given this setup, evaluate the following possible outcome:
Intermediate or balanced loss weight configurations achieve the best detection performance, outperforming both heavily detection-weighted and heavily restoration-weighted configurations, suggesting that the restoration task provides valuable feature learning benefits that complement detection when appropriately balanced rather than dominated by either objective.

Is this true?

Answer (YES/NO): NO